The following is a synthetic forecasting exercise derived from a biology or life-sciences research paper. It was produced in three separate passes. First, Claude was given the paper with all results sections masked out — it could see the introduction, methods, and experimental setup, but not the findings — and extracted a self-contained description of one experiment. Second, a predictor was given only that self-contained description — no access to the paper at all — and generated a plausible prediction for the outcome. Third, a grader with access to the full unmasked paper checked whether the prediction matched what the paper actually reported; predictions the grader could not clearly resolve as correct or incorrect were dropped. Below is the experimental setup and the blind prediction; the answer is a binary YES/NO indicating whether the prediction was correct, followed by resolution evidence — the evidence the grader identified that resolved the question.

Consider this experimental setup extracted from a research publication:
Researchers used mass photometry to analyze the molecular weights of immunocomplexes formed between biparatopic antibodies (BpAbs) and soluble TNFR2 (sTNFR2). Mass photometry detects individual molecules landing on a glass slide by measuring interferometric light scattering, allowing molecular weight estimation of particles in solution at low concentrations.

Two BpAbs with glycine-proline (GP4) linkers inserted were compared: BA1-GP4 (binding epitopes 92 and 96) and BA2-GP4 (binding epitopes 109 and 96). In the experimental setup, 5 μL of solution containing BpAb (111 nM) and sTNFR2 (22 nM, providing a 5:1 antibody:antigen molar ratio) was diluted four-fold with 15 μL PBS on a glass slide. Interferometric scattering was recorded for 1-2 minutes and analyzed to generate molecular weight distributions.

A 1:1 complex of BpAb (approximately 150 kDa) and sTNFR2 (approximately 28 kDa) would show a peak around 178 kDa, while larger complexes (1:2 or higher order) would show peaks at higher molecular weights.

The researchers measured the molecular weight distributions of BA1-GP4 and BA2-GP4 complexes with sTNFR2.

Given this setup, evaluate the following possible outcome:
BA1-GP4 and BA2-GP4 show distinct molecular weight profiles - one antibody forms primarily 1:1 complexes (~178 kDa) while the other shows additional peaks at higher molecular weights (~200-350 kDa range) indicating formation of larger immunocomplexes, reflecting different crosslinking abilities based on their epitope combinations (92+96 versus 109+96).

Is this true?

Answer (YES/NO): NO